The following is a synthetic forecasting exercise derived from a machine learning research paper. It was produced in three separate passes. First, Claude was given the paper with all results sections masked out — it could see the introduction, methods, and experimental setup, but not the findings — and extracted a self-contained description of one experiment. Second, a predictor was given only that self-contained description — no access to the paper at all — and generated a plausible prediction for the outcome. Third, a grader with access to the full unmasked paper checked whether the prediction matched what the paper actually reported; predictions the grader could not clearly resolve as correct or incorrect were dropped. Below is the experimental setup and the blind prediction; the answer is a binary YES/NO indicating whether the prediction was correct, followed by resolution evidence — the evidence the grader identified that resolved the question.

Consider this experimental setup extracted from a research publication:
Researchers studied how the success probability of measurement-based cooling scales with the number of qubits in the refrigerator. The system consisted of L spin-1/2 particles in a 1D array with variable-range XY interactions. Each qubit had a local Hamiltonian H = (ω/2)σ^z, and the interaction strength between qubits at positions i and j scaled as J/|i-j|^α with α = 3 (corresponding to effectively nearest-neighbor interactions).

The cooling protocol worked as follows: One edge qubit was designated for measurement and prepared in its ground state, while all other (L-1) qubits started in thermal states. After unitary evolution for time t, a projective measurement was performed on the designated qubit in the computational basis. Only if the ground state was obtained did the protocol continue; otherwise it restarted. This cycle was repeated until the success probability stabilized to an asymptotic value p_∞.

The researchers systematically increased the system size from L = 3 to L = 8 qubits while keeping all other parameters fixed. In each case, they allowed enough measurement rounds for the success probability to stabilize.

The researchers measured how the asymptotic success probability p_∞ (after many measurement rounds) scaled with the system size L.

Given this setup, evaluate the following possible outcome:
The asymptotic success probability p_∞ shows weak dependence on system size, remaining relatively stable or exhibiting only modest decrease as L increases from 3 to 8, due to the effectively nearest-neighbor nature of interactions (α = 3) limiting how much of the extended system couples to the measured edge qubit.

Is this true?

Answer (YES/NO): NO